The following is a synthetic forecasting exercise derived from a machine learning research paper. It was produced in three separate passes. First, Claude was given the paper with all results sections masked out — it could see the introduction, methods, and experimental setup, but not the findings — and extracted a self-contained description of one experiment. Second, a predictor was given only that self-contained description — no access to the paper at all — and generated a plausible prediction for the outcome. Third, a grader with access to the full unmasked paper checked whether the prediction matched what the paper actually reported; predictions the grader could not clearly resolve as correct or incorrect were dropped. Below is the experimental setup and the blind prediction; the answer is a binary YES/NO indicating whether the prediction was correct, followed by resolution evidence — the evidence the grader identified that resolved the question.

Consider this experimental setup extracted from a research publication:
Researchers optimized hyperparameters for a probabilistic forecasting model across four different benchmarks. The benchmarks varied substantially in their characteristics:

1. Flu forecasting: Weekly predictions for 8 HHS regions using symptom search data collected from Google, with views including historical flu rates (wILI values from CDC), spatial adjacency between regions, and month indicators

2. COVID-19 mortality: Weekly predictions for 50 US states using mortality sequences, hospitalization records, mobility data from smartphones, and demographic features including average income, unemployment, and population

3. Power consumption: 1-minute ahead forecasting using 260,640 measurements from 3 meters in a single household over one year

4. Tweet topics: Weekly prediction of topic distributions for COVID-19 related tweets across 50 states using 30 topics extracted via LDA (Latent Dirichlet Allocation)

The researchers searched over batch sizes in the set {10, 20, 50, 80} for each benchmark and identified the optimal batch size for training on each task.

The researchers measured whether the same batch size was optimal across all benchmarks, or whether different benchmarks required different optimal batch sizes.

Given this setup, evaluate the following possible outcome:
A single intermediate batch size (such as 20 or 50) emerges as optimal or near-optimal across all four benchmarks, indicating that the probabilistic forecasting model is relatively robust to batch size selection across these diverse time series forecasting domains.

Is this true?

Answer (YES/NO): NO